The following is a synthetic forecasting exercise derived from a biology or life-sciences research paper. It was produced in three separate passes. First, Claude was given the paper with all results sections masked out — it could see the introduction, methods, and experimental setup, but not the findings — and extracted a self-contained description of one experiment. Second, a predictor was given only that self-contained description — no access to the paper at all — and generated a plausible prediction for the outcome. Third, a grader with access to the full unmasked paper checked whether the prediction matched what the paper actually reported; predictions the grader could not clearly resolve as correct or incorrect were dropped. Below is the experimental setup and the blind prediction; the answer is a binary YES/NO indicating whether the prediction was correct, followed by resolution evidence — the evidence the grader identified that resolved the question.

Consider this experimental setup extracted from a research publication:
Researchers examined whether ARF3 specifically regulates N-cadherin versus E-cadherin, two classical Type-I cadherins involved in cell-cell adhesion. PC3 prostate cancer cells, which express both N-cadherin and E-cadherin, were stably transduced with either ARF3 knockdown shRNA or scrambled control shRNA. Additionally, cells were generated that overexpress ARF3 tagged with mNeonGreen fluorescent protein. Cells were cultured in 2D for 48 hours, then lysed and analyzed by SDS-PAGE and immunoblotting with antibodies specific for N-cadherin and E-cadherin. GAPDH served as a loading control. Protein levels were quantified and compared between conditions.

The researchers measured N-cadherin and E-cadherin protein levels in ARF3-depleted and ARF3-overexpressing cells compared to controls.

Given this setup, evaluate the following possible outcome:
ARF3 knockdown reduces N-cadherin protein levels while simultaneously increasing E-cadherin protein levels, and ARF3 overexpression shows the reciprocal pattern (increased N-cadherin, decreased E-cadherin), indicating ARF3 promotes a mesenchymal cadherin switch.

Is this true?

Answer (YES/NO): NO